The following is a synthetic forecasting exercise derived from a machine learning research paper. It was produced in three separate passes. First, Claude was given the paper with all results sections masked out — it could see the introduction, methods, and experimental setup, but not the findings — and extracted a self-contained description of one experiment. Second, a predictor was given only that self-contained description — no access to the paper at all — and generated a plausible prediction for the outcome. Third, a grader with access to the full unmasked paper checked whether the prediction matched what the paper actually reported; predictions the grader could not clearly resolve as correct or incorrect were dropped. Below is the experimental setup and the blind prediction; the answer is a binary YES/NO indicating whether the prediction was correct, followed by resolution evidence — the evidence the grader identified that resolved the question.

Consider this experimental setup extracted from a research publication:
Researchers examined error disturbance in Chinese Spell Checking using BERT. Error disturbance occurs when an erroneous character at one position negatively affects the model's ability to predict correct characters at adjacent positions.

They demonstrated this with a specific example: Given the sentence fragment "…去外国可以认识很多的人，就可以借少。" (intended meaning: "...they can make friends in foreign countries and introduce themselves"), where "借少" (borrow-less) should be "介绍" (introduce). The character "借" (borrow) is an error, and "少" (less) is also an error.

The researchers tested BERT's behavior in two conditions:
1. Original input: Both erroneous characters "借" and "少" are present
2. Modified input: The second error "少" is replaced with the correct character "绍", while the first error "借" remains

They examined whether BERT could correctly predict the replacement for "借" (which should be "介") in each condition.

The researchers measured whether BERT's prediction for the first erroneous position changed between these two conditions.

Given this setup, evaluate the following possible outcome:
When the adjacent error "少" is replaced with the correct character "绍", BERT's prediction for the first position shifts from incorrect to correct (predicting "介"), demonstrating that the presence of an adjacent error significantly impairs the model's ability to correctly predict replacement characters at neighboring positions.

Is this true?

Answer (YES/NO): YES